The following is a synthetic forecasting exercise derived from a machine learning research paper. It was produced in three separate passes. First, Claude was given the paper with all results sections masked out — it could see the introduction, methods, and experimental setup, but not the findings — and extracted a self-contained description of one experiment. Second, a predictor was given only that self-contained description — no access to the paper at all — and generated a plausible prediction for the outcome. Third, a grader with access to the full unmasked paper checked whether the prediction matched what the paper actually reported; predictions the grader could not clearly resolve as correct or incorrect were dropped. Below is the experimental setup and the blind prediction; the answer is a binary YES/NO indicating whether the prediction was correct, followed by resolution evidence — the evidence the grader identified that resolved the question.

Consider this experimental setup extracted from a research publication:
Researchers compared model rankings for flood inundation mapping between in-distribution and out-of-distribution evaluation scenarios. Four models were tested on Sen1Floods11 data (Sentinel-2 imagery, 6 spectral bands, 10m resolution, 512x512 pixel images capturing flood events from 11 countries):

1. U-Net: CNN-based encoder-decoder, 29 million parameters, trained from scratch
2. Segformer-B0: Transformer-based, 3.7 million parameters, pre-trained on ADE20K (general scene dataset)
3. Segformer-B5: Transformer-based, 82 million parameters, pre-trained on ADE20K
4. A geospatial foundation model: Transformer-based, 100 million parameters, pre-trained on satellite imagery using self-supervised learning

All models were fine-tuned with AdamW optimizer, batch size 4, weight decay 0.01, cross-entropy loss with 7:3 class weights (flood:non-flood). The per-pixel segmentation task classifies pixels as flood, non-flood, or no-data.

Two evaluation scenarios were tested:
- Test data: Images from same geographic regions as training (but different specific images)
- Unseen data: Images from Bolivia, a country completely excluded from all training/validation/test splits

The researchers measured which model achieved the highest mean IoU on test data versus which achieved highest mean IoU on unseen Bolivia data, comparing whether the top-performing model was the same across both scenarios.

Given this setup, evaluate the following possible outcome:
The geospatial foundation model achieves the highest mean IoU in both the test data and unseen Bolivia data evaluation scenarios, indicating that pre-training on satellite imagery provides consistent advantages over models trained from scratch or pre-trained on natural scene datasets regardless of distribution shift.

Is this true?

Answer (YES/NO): NO